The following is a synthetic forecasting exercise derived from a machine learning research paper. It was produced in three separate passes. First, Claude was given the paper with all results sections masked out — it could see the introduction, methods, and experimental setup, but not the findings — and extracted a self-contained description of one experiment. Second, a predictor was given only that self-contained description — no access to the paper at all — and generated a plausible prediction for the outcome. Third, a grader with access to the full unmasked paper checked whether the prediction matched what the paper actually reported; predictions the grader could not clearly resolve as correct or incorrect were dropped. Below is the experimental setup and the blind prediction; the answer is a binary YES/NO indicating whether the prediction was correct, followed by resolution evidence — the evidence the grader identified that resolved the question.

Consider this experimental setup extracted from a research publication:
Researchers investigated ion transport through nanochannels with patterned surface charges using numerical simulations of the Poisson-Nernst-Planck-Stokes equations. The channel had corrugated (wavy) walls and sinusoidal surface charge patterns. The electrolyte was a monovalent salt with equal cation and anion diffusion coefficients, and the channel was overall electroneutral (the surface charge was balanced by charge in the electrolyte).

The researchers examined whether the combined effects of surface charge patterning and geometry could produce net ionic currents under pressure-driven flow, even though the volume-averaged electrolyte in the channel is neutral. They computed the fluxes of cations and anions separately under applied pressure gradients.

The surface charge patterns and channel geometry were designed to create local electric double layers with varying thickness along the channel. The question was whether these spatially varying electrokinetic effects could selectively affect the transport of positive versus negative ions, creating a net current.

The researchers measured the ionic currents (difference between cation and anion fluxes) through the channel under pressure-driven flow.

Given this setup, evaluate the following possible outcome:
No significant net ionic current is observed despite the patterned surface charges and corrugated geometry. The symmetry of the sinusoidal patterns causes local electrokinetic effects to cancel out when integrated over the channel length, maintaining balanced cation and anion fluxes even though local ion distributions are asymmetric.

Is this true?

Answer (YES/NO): NO